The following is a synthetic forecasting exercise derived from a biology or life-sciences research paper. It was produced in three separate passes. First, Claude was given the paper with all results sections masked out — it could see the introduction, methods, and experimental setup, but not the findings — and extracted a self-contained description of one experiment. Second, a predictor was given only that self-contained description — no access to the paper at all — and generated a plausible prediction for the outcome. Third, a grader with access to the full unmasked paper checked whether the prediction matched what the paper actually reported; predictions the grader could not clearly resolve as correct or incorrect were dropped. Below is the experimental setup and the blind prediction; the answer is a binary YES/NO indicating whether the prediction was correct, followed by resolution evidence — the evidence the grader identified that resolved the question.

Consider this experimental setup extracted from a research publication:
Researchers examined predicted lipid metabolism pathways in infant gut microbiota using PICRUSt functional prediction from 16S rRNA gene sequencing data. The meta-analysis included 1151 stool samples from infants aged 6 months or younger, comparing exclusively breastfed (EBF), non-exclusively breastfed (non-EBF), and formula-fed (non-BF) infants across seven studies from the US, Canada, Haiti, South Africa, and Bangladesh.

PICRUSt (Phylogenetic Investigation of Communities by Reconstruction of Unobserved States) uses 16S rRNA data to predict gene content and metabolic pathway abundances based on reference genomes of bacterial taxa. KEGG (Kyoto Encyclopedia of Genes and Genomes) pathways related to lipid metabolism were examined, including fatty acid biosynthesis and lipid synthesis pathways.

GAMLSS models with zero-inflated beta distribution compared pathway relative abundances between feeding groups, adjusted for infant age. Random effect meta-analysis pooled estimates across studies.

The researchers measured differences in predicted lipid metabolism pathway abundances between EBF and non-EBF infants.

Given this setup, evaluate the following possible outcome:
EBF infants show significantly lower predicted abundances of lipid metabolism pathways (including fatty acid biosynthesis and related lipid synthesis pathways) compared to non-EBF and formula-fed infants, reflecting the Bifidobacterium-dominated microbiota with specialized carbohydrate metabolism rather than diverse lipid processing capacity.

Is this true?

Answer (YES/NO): NO